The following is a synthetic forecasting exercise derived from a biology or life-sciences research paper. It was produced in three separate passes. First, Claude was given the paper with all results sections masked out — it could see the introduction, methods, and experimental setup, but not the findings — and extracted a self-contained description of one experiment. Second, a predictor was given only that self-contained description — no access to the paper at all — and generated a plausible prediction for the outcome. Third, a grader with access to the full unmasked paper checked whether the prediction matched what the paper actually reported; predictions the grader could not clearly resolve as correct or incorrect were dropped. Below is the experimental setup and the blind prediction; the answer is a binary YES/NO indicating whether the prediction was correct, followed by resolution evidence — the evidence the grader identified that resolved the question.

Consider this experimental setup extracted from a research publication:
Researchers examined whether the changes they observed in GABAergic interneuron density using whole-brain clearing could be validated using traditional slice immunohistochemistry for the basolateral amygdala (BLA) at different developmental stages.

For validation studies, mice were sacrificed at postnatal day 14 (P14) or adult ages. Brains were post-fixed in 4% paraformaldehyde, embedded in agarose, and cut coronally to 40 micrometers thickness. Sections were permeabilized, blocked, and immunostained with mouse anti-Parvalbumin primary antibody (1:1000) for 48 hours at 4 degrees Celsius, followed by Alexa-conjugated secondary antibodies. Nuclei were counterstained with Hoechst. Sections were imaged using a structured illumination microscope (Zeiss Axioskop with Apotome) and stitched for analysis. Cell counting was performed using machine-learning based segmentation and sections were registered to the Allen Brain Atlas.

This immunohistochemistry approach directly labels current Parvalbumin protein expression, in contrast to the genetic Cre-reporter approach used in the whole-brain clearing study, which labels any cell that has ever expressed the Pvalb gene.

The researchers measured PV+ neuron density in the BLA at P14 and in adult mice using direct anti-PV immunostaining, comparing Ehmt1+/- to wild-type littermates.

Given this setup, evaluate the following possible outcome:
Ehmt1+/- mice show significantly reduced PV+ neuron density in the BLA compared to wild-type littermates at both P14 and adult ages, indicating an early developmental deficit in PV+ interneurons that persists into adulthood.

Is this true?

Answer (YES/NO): NO